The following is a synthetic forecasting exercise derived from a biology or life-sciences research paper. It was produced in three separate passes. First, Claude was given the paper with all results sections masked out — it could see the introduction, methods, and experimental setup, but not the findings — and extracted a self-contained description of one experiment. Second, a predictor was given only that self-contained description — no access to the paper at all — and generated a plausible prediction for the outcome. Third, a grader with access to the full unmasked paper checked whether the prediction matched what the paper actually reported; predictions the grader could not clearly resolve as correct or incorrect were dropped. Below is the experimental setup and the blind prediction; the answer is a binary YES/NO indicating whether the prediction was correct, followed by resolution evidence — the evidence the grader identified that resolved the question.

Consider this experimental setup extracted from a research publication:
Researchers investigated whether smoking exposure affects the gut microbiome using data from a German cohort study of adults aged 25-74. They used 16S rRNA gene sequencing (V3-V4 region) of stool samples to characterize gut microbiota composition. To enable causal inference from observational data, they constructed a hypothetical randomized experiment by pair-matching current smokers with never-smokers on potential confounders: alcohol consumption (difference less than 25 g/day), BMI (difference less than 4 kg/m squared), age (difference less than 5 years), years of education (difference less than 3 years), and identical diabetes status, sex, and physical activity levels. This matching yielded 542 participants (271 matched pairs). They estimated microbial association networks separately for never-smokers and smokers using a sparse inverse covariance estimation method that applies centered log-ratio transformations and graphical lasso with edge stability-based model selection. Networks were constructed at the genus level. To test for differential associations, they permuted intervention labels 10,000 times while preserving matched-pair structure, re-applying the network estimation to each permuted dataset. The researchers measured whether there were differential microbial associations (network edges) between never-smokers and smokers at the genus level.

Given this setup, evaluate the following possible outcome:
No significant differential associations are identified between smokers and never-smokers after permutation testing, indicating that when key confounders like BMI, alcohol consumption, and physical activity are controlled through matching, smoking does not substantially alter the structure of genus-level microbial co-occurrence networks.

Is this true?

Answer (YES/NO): NO